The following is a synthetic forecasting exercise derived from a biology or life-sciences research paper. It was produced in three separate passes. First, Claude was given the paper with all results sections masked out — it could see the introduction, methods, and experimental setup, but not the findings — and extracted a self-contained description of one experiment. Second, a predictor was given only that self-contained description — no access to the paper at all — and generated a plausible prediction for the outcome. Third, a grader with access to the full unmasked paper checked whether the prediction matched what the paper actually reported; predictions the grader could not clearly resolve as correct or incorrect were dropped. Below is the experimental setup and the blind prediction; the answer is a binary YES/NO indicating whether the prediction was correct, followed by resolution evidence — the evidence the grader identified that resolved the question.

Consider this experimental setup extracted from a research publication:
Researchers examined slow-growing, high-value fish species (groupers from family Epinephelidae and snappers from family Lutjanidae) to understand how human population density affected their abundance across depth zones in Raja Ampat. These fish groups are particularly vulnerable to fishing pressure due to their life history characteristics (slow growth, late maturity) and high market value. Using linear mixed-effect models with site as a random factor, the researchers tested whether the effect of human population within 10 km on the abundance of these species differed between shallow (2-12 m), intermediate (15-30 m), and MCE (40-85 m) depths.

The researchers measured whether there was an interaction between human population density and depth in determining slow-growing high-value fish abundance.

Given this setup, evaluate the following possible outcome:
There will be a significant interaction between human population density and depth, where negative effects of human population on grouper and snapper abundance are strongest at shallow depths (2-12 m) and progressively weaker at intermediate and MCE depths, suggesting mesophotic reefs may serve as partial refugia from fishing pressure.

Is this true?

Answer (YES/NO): NO